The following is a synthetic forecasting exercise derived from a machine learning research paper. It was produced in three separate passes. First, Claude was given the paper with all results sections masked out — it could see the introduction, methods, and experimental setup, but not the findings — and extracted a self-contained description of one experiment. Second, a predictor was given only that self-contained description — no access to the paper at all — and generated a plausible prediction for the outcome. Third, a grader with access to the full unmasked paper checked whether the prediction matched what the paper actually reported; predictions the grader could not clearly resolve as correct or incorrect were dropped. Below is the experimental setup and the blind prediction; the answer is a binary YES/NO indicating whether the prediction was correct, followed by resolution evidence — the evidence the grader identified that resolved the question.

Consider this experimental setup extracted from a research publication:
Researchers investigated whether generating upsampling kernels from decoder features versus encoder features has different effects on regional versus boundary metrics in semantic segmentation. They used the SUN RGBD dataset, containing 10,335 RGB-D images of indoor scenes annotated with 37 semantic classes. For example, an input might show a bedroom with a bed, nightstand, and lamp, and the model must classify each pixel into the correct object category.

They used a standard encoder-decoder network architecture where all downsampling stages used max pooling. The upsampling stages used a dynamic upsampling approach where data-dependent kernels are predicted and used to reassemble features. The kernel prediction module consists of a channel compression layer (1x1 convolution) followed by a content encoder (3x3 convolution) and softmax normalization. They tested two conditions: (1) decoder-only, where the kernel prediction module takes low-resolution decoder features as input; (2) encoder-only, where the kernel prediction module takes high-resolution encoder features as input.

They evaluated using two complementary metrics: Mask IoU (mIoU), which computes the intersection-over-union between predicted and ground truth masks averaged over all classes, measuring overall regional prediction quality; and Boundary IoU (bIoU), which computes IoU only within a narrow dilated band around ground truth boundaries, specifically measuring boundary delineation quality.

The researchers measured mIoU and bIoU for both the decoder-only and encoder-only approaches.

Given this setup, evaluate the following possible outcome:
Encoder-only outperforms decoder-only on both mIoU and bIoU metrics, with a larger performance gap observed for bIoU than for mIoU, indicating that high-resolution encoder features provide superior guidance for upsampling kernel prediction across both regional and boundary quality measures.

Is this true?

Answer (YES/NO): NO